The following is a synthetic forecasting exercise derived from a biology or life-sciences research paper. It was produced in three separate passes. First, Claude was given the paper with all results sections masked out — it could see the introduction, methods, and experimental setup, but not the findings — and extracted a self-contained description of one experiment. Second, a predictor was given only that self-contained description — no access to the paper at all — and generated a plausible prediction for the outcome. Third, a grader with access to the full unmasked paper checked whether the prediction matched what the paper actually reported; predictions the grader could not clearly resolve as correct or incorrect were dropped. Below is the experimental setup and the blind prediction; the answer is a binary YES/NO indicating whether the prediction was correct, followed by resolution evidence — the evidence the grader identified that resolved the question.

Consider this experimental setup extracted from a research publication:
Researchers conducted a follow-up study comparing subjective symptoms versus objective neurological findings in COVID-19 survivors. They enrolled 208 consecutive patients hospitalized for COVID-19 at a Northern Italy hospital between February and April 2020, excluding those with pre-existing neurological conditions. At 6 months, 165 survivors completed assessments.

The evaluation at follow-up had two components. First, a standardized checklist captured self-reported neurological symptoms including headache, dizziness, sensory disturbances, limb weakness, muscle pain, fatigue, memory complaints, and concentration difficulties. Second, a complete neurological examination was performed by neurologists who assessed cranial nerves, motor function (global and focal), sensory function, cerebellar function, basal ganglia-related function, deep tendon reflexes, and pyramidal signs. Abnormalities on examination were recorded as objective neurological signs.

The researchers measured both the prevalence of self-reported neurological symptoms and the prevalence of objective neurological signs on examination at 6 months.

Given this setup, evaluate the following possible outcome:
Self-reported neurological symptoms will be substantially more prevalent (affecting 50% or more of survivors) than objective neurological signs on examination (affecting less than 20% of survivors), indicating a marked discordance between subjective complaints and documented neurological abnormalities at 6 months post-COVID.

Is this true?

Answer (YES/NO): NO